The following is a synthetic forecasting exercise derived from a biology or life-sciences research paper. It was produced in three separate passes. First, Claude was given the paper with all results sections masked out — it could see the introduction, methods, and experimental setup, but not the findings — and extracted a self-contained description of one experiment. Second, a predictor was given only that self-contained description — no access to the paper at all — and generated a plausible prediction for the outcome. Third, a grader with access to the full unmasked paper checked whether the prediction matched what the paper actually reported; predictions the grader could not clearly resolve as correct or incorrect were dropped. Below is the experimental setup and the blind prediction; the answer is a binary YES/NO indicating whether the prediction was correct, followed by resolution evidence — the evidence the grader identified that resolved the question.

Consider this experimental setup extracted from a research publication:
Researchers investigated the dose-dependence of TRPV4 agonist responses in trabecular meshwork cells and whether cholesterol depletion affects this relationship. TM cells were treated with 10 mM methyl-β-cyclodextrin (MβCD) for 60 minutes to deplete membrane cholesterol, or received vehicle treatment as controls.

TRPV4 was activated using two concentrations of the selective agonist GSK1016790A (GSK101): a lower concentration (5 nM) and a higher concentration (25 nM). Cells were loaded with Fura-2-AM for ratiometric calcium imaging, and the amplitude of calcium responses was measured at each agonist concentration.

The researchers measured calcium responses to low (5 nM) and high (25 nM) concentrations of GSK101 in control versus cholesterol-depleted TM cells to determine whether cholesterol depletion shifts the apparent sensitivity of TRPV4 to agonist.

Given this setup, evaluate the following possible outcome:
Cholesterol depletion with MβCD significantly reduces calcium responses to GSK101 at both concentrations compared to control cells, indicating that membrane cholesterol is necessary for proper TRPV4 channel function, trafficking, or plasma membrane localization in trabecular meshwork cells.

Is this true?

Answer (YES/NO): NO